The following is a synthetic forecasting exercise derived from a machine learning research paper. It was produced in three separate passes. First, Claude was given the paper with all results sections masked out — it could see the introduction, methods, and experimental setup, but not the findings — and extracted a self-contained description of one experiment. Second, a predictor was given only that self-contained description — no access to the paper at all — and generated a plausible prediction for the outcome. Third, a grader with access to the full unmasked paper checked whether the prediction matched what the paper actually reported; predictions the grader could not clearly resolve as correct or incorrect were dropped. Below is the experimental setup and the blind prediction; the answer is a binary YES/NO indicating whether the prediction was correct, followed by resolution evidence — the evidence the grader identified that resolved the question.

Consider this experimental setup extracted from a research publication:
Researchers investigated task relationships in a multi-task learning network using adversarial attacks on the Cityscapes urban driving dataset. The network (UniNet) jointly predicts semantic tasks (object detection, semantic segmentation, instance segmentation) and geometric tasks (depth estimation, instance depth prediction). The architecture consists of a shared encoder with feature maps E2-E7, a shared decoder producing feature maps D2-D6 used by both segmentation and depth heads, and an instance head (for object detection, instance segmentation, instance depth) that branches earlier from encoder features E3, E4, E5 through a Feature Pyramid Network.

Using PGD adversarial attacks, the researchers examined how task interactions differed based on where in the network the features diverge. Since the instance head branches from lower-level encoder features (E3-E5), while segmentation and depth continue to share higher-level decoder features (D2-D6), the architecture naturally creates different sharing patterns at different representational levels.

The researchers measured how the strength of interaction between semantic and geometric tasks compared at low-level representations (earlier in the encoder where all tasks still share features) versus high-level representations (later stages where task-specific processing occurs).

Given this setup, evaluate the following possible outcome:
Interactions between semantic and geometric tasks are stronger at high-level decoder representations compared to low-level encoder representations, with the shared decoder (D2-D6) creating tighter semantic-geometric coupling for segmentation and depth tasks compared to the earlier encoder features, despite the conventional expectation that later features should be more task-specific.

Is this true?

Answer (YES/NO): NO